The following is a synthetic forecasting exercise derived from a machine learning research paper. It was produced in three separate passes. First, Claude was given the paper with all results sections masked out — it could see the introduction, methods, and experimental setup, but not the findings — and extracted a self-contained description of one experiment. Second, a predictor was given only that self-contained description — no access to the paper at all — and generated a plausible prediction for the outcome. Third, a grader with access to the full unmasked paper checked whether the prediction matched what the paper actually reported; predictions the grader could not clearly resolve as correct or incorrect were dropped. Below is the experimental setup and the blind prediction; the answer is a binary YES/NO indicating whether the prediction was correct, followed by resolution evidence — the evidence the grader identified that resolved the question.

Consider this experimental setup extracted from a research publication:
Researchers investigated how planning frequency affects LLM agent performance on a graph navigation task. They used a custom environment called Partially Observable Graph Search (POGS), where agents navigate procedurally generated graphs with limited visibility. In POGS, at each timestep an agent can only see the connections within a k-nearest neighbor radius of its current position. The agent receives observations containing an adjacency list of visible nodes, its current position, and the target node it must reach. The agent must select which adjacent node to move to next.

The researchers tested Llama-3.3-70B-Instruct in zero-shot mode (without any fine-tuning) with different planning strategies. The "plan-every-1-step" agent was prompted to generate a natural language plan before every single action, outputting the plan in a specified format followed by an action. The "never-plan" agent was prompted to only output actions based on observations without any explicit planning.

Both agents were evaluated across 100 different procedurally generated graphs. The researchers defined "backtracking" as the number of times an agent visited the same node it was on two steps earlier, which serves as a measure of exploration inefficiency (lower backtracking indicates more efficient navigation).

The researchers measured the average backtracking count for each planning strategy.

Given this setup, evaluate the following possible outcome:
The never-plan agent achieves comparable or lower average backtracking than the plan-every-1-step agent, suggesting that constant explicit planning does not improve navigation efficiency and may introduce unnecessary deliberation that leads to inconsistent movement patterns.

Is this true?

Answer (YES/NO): YES